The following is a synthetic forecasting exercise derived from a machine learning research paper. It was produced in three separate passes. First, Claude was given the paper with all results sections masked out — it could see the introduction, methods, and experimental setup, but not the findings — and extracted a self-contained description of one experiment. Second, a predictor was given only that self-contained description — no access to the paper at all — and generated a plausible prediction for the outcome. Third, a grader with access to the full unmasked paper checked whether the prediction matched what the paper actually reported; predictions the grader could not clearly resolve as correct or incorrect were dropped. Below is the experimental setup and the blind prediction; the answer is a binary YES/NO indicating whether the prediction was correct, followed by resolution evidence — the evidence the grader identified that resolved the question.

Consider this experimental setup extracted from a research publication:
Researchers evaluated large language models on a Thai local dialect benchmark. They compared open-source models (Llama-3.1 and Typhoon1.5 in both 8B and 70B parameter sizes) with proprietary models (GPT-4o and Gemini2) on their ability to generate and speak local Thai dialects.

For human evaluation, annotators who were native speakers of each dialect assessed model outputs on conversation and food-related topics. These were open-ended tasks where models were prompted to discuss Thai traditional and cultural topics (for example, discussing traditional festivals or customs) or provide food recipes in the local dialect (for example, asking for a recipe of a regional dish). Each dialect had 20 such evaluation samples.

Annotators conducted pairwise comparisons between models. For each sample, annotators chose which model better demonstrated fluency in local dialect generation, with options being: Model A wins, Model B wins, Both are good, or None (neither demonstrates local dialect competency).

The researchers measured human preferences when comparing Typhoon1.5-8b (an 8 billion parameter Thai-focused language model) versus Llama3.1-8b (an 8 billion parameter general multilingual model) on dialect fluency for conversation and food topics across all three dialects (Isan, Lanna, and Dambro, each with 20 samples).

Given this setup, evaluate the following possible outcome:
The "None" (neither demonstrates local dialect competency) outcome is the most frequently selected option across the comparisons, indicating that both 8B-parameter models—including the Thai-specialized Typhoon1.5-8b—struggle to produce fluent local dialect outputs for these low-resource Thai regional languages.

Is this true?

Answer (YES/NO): YES